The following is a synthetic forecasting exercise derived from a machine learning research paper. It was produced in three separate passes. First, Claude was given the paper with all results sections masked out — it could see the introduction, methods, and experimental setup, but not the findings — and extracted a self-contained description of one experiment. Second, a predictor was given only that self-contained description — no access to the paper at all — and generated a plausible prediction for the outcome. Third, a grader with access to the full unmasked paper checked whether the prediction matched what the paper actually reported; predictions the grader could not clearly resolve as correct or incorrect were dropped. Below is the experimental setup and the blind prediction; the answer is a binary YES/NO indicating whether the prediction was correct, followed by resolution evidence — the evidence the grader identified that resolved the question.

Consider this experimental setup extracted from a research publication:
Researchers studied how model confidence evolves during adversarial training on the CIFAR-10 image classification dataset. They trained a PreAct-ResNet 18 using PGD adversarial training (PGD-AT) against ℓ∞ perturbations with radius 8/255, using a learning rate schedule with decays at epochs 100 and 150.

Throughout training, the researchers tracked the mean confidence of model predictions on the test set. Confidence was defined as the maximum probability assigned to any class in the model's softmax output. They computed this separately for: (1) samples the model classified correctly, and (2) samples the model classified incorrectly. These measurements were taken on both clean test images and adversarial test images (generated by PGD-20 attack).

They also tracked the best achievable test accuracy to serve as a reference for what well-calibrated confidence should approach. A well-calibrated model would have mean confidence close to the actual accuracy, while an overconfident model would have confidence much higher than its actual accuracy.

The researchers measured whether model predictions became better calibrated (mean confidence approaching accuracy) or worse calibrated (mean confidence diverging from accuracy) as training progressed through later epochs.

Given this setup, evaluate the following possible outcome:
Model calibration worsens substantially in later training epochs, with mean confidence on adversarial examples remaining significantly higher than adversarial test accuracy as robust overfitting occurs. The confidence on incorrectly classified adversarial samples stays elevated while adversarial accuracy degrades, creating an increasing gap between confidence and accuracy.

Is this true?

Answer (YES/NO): YES